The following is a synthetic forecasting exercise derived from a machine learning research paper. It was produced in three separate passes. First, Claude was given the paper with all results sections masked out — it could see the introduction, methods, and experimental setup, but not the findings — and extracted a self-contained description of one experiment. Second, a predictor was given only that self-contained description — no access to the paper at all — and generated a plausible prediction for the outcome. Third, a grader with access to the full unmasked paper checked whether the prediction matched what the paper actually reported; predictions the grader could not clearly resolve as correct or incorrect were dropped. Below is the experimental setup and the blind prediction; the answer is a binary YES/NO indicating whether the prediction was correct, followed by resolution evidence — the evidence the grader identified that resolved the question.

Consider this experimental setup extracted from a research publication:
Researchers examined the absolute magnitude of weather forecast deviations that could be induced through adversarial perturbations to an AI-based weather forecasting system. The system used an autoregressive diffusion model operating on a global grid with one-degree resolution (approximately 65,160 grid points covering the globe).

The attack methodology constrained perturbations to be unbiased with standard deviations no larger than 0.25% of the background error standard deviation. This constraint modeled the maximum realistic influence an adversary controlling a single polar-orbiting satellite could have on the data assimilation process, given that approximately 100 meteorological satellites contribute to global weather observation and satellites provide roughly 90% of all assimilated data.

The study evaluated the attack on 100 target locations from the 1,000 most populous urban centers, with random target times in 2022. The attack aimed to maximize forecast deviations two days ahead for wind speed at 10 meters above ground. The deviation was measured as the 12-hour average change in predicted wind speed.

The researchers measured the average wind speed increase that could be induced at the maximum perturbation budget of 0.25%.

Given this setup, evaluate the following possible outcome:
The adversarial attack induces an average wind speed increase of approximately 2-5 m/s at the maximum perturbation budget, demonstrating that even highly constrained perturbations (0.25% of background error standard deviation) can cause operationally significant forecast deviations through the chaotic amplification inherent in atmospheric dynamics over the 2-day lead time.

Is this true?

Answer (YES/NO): NO